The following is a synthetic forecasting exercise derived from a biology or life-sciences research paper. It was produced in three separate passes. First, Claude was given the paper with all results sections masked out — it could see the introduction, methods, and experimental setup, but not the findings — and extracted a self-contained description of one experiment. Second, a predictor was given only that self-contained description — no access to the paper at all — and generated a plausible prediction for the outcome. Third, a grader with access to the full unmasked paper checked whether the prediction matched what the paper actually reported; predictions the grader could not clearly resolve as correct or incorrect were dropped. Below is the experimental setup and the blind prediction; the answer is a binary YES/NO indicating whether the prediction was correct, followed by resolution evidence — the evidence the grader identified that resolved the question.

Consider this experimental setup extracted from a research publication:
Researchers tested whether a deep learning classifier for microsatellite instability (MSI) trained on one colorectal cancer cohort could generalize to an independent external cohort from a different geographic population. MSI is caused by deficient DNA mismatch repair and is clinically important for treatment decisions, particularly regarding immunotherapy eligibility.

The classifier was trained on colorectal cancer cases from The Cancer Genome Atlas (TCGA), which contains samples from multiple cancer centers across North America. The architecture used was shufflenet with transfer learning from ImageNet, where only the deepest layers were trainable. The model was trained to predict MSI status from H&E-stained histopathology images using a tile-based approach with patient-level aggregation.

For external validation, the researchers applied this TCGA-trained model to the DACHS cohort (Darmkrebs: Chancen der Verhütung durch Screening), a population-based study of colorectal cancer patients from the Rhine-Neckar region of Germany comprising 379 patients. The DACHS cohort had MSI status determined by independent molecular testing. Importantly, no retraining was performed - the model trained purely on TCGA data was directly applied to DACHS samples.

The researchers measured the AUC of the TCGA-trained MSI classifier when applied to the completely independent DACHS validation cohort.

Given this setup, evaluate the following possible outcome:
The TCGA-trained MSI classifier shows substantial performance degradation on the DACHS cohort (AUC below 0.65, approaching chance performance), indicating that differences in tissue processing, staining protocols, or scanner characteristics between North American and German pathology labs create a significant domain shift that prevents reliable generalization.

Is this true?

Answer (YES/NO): NO